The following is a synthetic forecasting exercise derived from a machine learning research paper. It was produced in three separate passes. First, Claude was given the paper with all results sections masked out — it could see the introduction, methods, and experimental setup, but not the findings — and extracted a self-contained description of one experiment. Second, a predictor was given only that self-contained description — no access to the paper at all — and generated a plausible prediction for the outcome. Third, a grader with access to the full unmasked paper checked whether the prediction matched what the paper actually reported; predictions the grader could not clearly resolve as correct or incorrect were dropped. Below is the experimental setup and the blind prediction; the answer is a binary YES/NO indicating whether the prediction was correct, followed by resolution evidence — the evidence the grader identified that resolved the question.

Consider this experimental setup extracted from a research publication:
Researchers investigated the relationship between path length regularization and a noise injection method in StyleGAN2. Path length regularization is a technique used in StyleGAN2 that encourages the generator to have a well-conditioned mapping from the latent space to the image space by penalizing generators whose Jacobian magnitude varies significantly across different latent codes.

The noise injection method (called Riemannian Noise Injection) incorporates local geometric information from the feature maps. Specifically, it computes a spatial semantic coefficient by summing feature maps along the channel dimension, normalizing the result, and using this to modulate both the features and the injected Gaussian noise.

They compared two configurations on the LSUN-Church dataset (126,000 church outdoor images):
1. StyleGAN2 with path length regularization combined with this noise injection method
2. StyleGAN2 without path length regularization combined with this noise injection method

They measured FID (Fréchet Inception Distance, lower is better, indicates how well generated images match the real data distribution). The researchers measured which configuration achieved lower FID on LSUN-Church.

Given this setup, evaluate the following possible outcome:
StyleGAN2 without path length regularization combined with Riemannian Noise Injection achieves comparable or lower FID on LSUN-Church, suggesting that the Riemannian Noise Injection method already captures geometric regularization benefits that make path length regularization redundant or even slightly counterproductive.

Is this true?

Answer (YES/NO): YES